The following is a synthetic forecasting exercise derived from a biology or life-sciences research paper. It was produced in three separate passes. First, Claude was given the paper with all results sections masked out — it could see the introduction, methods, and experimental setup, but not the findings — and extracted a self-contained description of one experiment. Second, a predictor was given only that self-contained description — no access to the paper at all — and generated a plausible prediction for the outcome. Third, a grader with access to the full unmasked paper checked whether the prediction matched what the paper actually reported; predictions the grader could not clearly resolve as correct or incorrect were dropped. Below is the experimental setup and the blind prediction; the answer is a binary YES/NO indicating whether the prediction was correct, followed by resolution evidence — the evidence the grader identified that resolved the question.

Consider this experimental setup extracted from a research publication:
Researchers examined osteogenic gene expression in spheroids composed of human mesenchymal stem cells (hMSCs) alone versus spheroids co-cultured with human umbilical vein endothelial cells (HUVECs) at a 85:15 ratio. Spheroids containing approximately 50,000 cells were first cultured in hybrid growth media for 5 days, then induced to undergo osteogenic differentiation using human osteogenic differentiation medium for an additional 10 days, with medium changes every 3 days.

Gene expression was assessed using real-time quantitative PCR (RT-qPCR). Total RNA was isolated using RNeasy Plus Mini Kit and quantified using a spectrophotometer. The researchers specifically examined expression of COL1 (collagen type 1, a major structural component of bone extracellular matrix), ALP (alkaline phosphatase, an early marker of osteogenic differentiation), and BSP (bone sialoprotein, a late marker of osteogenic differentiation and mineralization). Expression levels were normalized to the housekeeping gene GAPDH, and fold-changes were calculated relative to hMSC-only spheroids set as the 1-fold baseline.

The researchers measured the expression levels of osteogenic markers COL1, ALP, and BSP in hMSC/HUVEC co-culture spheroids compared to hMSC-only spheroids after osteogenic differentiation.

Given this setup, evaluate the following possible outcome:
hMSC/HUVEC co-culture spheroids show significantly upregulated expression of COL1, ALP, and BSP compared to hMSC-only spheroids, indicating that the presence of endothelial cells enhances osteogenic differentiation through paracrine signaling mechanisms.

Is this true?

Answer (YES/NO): YES